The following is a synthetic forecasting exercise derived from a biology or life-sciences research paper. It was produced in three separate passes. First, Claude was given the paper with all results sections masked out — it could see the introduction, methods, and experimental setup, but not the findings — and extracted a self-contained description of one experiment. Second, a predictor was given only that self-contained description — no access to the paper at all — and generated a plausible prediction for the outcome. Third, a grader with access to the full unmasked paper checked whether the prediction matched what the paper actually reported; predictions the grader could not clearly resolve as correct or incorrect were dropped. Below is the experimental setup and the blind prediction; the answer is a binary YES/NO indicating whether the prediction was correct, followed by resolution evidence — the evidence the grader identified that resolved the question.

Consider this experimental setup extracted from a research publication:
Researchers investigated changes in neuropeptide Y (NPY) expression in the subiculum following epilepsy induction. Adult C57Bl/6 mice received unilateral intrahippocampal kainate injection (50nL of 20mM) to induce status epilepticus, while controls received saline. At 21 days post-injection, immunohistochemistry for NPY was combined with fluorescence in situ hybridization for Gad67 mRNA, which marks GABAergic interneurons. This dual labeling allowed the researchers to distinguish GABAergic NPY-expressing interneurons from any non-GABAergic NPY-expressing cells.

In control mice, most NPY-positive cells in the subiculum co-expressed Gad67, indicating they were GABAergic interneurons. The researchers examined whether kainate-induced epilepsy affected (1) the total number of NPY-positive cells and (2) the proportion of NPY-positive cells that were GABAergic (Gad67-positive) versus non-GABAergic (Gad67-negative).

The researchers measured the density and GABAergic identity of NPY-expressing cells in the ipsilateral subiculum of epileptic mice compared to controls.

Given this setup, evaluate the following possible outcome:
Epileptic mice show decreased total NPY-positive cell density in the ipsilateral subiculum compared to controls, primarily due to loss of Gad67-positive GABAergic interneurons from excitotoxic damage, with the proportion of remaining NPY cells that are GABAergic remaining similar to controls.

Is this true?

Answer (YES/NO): NO